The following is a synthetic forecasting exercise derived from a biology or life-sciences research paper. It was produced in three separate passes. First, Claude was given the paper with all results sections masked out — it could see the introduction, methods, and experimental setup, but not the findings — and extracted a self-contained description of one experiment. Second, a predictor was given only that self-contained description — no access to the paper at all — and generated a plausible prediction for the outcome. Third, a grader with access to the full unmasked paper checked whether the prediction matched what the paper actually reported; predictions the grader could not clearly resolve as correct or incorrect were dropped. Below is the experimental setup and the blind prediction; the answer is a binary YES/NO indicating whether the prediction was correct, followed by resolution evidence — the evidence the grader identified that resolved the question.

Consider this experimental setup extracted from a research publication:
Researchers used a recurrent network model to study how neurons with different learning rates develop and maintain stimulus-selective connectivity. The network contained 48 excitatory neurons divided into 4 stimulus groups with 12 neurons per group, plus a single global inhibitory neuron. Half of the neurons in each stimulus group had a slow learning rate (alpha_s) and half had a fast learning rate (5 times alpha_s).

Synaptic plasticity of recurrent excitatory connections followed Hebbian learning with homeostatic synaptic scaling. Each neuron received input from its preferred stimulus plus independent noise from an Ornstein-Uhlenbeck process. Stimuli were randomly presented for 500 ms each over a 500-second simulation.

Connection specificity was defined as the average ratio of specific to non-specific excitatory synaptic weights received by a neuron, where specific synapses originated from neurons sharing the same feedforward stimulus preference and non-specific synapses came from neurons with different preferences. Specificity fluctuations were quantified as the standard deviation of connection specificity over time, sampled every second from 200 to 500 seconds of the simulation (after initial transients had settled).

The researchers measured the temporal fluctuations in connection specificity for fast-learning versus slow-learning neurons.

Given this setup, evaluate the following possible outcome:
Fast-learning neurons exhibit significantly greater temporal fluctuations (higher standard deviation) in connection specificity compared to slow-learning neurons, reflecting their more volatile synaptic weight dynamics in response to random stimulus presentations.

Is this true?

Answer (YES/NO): YES